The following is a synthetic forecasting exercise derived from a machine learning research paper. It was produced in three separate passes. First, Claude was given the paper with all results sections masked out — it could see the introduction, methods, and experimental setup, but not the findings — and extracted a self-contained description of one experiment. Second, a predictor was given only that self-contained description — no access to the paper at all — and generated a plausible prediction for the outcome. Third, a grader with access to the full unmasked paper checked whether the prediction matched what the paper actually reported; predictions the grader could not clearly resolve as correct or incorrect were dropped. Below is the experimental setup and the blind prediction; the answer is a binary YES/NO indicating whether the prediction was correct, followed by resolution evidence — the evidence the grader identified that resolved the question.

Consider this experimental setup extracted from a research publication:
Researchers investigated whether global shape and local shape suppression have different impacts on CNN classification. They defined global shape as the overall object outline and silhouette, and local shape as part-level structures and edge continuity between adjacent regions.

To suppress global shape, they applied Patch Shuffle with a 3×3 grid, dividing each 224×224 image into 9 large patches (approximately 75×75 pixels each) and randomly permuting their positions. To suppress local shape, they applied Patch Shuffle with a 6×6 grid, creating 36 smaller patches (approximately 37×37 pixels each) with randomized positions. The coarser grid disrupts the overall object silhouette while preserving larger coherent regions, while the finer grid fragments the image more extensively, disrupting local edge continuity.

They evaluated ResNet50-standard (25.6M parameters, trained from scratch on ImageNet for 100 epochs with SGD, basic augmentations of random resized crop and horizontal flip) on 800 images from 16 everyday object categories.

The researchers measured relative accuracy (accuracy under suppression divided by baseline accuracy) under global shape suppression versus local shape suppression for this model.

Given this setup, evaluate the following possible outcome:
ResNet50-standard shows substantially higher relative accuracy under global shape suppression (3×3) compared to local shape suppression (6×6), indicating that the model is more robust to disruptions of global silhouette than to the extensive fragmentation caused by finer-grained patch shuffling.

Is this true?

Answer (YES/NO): YES